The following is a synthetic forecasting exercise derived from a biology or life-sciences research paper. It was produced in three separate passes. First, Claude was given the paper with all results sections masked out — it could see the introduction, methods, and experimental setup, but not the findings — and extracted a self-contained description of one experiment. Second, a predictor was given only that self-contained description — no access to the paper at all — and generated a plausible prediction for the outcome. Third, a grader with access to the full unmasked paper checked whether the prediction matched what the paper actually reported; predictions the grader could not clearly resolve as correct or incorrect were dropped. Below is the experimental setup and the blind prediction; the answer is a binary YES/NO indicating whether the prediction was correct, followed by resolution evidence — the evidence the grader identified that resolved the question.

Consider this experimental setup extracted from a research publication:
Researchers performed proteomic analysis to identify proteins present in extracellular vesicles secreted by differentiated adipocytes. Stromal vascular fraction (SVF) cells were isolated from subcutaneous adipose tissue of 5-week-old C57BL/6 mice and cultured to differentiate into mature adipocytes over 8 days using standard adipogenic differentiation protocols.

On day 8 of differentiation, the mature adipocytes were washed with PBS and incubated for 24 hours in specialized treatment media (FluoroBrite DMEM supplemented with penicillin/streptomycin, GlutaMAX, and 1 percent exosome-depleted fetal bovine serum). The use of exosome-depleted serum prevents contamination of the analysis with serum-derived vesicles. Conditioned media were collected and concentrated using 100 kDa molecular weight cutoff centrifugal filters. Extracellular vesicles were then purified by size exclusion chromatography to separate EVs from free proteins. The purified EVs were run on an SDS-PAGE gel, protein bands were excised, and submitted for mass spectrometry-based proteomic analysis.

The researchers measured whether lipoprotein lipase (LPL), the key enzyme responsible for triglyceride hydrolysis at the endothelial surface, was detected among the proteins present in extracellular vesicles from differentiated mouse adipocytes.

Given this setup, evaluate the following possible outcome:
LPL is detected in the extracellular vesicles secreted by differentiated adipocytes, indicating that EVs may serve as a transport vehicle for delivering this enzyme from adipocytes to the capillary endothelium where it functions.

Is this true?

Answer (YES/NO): YES